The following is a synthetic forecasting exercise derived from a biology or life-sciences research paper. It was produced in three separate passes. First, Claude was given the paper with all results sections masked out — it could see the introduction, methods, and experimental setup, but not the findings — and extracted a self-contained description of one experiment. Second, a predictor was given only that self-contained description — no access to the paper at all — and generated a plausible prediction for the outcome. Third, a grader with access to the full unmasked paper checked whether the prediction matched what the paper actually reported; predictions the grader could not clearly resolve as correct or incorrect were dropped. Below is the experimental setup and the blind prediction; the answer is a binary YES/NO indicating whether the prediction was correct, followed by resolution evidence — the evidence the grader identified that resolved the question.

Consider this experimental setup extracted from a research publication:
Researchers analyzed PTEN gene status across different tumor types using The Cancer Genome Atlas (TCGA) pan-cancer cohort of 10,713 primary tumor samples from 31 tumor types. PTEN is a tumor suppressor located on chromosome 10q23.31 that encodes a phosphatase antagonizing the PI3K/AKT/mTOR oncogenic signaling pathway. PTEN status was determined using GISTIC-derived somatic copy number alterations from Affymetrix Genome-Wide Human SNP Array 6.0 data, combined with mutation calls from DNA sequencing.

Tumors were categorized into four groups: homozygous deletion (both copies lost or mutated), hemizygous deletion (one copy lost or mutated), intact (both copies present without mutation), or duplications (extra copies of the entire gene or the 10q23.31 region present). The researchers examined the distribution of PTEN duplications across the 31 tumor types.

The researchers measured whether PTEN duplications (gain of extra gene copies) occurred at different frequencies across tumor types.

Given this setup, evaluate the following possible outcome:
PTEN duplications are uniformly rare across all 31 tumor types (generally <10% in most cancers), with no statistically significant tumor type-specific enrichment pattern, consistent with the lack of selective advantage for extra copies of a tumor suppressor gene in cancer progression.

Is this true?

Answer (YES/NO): NO